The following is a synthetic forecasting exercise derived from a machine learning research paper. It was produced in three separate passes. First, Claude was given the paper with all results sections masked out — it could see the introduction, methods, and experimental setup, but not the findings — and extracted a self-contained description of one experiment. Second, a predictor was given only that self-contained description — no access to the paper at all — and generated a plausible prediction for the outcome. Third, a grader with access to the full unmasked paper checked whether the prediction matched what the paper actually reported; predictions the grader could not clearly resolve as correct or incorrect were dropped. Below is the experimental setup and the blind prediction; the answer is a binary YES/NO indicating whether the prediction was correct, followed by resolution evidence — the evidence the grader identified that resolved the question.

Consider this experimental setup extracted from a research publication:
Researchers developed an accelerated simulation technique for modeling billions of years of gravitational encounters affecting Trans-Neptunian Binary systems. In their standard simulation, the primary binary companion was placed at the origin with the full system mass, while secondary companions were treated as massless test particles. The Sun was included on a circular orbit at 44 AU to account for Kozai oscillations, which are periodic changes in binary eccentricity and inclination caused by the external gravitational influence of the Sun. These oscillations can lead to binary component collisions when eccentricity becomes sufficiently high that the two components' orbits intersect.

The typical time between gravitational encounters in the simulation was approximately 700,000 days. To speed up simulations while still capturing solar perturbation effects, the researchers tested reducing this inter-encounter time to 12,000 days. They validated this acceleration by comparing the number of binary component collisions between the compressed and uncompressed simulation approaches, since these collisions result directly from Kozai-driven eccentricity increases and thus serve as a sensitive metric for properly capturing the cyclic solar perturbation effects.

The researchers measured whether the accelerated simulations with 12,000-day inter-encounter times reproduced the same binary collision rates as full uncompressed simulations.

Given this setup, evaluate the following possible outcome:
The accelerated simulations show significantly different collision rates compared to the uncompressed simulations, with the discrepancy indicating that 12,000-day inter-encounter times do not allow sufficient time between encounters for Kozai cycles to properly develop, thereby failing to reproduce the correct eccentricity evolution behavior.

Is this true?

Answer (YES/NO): NO